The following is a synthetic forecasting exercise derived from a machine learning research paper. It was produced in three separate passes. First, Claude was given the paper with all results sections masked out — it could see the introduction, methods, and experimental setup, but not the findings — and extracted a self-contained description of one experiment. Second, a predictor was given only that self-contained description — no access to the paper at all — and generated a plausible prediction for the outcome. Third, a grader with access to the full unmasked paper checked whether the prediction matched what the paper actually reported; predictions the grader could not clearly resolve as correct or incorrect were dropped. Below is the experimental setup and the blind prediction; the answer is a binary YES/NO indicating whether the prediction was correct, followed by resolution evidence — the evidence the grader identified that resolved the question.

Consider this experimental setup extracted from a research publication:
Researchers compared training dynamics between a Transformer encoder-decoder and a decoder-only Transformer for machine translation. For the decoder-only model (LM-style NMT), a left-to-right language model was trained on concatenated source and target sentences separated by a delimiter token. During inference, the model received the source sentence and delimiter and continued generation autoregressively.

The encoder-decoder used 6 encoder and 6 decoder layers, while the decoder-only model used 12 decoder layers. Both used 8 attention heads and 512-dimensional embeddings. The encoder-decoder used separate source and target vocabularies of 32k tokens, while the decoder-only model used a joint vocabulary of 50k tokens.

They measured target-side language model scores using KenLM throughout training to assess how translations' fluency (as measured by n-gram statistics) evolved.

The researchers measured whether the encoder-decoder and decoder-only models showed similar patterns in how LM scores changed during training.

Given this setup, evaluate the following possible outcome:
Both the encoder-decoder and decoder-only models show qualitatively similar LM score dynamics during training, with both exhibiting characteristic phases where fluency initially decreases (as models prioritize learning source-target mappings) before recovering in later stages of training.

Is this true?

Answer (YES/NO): NO